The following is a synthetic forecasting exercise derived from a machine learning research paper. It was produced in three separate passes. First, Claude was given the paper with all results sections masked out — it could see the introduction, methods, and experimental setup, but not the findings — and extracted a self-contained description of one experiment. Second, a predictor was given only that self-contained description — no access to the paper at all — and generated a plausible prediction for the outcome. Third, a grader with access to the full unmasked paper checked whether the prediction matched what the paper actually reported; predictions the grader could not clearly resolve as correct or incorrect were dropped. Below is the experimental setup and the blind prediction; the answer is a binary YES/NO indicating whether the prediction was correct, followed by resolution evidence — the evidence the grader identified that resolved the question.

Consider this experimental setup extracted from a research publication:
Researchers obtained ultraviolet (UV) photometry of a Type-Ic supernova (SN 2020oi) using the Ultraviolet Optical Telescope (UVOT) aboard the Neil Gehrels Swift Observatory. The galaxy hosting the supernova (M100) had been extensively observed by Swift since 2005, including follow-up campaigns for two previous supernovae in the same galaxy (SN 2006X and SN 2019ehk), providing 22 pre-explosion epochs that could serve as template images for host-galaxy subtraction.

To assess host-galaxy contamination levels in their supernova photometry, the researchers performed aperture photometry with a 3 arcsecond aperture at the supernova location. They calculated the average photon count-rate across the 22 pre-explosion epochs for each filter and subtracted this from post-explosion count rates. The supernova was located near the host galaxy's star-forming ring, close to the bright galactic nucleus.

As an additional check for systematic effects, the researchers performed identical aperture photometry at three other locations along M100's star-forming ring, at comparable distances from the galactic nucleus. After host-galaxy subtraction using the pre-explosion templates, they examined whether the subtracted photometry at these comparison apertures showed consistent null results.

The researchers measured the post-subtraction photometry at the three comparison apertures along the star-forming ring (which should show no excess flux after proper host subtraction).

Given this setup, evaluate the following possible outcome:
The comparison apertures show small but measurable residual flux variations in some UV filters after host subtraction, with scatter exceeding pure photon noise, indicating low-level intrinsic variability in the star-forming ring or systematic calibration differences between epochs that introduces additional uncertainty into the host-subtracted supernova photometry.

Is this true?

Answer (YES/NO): NO